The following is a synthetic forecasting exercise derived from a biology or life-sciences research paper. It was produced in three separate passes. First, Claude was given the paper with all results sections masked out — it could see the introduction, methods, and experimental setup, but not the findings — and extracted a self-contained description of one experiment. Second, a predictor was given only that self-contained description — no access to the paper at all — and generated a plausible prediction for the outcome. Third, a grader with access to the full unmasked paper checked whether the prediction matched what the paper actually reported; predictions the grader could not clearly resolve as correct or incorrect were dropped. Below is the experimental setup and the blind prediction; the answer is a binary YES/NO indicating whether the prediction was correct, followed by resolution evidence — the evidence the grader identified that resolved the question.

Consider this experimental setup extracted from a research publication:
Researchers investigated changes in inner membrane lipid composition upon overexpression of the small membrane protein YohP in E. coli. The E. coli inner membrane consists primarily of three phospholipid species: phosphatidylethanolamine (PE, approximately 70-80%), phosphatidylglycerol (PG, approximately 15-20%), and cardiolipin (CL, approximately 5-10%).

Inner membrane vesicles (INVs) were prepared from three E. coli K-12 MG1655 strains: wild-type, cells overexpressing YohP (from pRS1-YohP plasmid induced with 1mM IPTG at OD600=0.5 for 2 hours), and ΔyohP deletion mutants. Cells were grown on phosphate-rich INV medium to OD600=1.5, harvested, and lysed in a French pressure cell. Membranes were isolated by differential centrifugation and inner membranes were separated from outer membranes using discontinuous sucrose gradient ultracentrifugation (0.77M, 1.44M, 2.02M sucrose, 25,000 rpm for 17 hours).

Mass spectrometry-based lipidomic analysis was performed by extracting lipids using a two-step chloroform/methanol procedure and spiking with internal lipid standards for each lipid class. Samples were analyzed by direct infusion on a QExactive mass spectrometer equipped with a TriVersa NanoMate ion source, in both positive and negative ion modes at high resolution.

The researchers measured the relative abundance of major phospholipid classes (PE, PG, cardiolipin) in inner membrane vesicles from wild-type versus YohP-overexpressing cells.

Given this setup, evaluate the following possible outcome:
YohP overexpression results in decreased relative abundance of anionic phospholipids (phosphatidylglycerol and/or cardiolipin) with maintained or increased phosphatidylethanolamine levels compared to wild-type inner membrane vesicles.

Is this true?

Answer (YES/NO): NO